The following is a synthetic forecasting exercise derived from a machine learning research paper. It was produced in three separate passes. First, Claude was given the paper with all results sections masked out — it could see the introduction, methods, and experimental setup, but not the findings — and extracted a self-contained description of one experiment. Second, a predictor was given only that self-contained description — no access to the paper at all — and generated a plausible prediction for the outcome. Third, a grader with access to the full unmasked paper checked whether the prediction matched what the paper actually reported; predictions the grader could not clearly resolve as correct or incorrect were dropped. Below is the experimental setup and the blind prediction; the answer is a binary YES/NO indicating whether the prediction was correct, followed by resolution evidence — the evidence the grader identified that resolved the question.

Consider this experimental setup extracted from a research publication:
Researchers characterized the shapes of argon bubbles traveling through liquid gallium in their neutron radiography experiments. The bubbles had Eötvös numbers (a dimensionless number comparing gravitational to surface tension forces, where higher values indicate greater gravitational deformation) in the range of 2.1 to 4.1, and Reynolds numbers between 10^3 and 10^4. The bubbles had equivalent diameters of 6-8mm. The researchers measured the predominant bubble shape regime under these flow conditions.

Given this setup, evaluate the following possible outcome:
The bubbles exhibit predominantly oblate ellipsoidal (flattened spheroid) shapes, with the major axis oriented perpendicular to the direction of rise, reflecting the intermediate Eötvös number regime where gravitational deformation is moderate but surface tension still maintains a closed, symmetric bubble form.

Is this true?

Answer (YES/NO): NO